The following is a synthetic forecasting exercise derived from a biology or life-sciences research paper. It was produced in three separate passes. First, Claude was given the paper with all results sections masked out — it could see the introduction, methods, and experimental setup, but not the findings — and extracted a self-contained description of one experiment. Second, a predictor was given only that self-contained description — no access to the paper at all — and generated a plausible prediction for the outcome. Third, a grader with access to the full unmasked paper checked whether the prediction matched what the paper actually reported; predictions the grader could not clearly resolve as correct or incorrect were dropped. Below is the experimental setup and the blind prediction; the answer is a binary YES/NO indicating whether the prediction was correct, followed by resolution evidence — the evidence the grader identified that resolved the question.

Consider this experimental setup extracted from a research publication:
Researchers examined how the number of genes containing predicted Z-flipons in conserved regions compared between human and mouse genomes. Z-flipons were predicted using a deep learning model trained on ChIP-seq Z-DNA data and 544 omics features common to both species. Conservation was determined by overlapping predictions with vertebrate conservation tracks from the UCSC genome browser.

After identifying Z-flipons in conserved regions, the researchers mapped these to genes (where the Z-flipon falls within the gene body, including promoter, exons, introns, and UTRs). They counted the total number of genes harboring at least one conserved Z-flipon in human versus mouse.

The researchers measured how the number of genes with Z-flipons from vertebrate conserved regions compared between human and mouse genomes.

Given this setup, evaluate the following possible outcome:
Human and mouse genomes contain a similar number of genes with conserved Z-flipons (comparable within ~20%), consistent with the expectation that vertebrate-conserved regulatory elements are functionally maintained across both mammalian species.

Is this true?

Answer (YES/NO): NO